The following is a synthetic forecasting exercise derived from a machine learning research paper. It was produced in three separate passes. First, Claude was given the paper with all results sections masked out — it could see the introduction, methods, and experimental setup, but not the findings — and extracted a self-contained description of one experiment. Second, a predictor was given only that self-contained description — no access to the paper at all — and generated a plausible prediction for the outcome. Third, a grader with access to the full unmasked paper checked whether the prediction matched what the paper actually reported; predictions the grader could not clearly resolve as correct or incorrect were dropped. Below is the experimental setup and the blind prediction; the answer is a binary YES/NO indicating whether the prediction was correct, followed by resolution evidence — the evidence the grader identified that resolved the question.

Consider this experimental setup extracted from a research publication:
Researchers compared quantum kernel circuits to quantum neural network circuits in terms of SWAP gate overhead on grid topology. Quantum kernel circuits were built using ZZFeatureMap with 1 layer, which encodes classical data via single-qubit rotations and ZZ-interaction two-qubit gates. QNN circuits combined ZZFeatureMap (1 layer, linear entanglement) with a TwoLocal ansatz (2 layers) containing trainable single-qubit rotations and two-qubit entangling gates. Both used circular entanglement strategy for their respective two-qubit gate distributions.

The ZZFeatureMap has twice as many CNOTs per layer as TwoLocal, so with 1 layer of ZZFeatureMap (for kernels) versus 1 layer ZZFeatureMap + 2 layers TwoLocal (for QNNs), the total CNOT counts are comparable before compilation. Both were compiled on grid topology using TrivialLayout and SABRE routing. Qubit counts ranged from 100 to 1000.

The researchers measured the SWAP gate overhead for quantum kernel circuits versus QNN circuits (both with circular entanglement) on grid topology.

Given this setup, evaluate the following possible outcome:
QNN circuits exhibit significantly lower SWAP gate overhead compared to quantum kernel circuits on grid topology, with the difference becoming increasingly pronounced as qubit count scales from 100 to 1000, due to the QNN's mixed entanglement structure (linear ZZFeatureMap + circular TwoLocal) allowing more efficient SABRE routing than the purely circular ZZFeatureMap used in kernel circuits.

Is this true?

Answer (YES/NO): YES